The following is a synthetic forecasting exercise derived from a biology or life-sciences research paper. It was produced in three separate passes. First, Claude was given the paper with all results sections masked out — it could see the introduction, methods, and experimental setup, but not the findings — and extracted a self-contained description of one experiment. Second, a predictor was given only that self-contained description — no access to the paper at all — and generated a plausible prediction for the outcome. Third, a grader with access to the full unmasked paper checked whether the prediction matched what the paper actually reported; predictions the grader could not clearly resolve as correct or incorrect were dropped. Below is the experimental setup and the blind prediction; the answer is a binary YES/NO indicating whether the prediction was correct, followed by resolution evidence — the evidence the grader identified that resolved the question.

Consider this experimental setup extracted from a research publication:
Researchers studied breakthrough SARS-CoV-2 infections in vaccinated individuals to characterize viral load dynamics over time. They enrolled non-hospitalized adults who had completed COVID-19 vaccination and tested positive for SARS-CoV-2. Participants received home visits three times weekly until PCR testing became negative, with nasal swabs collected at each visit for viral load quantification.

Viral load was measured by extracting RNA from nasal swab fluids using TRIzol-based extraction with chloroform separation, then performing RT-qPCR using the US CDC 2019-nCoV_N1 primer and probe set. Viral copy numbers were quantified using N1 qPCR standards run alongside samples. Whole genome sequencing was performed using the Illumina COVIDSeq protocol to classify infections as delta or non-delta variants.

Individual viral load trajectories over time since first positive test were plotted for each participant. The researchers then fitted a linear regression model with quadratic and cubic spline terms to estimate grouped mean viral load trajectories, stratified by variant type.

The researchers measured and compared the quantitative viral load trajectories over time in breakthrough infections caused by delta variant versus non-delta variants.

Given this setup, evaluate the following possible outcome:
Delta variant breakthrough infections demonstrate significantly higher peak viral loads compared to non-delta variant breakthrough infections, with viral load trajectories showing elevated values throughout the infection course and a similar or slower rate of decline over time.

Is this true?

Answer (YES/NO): YES